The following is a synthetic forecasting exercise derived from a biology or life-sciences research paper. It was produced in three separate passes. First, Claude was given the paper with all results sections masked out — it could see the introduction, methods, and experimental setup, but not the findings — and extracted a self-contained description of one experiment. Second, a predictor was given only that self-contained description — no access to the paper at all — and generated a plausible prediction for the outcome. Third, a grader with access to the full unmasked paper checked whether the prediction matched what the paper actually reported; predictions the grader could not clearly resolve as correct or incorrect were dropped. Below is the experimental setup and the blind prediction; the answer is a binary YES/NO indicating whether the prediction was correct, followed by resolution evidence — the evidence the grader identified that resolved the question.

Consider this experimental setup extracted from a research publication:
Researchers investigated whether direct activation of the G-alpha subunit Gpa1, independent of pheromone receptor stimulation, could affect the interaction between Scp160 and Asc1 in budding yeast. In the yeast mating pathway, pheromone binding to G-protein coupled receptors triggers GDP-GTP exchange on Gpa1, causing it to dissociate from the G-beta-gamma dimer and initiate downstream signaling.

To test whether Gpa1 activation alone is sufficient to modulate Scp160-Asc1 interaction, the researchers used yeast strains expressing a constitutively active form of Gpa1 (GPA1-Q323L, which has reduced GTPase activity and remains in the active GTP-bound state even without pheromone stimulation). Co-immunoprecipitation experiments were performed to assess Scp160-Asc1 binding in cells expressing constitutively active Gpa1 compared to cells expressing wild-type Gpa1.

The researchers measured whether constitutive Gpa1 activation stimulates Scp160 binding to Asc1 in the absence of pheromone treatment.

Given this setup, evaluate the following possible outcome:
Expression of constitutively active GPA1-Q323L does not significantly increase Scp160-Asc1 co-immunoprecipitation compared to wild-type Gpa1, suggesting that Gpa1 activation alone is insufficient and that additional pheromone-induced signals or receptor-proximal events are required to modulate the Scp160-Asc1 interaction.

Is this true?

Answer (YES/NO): NO